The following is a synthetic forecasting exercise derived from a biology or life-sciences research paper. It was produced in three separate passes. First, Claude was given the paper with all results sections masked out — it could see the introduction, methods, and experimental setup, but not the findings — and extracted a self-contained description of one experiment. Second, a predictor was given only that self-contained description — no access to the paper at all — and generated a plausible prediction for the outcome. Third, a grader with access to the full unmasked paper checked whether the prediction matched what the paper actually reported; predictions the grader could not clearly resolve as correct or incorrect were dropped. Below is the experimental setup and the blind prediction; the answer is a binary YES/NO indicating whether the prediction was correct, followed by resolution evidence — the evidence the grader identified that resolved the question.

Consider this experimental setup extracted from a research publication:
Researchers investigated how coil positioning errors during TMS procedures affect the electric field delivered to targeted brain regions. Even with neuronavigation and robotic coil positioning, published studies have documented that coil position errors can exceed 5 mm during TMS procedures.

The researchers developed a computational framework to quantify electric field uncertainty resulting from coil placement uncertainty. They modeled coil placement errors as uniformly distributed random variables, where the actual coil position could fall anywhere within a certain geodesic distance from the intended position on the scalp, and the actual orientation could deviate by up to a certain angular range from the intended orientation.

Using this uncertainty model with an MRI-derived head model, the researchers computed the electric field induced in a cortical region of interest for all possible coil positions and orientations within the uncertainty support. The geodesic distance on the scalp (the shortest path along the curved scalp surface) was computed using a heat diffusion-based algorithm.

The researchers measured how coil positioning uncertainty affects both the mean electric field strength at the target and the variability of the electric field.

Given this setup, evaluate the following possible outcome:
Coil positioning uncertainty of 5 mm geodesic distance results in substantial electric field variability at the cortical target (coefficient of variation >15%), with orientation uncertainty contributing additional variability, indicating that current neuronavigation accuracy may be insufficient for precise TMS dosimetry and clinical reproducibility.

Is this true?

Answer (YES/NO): NO